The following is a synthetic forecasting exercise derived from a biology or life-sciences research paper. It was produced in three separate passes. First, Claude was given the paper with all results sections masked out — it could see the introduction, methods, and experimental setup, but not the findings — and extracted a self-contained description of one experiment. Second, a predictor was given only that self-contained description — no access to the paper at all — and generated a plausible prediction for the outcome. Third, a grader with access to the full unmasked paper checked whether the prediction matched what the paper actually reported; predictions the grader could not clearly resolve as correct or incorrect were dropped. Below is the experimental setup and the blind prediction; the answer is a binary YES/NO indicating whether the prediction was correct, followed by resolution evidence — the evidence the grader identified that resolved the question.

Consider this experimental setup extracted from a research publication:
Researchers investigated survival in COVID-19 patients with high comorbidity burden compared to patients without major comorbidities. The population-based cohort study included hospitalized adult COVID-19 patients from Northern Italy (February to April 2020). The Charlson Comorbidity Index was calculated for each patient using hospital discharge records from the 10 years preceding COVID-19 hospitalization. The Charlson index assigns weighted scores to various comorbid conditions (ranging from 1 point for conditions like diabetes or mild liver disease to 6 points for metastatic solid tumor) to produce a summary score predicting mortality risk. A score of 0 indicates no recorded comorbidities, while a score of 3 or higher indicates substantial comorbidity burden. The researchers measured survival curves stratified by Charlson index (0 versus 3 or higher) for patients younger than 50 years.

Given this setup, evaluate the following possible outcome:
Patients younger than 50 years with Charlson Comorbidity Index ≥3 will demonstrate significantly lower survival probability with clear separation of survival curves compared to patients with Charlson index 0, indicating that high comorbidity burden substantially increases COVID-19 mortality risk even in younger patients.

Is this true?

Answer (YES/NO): YES